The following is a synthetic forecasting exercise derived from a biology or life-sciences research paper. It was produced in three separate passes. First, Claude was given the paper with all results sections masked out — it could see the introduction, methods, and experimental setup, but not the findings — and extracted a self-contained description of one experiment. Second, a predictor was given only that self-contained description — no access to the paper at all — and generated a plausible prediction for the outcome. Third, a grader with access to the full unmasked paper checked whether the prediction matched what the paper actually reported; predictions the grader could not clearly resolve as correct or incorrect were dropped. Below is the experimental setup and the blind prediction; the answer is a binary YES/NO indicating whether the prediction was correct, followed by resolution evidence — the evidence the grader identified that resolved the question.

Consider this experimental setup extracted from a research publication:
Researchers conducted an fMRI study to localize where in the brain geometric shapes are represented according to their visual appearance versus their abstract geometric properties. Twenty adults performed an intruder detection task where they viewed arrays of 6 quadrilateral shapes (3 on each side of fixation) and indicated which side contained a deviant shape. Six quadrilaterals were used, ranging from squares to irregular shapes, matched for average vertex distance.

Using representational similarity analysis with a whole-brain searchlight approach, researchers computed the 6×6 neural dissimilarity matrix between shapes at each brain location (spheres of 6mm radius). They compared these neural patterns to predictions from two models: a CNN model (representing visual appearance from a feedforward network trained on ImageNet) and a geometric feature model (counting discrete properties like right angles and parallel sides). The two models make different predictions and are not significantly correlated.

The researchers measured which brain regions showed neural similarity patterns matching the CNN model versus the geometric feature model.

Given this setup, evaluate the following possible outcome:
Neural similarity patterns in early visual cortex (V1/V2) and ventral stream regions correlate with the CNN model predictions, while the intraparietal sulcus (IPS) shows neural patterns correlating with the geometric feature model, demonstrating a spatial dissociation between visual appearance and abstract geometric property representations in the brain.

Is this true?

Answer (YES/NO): NO